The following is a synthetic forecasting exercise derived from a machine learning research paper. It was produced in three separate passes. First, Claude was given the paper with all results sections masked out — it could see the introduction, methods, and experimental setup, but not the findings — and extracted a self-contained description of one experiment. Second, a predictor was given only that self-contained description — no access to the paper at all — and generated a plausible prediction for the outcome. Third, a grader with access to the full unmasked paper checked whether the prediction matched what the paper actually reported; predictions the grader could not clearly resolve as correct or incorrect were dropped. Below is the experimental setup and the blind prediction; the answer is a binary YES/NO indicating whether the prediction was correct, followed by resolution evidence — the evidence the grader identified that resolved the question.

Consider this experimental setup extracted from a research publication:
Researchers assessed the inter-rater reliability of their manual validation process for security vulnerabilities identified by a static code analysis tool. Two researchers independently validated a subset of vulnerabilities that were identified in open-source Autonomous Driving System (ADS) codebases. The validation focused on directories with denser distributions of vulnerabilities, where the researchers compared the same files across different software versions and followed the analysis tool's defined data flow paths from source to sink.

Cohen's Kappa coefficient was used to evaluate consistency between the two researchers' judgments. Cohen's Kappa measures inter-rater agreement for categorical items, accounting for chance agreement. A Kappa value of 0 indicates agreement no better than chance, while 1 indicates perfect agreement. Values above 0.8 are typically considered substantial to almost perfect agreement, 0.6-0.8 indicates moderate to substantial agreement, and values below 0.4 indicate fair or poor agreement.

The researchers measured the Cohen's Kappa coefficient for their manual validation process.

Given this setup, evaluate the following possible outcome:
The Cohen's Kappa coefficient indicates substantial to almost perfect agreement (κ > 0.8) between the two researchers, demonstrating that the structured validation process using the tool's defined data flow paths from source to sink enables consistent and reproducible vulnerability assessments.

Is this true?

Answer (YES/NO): YES